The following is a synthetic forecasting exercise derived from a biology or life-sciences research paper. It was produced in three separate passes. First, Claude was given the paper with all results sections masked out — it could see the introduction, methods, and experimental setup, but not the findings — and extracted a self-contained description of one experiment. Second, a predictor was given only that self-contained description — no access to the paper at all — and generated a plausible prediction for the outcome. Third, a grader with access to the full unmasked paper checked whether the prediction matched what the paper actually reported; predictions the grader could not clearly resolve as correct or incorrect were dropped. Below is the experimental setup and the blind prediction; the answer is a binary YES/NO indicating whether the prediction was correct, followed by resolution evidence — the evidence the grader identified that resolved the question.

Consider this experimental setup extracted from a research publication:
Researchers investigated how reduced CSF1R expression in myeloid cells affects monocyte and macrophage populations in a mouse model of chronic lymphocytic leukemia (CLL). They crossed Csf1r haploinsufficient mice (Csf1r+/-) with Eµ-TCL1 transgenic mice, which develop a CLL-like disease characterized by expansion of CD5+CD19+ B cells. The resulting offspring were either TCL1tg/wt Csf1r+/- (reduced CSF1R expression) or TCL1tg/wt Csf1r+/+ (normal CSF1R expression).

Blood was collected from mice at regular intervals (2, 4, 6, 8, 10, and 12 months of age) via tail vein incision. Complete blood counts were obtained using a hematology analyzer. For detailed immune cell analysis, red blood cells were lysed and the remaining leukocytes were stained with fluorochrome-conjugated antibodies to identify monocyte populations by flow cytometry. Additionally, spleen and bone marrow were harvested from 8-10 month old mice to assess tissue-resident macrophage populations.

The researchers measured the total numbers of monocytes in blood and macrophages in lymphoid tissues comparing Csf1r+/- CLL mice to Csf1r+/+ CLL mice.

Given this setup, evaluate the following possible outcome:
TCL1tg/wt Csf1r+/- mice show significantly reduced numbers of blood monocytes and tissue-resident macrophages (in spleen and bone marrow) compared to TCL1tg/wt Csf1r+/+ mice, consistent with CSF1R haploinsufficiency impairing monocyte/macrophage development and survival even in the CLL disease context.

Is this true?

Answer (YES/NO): NO